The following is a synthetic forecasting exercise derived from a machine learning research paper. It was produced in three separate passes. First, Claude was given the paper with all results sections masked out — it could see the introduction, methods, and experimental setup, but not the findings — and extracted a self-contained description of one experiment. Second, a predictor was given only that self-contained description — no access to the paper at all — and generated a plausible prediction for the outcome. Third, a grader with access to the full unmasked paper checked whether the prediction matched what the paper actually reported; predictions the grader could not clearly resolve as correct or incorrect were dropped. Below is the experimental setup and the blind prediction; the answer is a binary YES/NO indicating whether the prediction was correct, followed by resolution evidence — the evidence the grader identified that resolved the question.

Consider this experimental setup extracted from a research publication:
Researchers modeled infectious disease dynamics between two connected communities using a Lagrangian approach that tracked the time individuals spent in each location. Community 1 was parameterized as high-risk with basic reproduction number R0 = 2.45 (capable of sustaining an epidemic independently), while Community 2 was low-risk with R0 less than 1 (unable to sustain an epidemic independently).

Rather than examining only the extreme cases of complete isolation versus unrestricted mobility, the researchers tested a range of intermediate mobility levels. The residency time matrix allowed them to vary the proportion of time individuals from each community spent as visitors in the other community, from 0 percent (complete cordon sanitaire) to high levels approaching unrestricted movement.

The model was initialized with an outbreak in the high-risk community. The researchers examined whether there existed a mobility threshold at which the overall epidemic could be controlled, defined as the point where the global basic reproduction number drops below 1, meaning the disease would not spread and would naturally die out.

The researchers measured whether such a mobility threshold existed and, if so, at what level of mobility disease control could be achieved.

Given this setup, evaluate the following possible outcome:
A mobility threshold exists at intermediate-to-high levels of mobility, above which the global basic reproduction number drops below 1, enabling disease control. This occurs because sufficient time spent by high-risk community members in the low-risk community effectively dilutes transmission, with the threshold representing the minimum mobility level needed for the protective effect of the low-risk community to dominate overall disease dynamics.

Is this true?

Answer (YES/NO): YES